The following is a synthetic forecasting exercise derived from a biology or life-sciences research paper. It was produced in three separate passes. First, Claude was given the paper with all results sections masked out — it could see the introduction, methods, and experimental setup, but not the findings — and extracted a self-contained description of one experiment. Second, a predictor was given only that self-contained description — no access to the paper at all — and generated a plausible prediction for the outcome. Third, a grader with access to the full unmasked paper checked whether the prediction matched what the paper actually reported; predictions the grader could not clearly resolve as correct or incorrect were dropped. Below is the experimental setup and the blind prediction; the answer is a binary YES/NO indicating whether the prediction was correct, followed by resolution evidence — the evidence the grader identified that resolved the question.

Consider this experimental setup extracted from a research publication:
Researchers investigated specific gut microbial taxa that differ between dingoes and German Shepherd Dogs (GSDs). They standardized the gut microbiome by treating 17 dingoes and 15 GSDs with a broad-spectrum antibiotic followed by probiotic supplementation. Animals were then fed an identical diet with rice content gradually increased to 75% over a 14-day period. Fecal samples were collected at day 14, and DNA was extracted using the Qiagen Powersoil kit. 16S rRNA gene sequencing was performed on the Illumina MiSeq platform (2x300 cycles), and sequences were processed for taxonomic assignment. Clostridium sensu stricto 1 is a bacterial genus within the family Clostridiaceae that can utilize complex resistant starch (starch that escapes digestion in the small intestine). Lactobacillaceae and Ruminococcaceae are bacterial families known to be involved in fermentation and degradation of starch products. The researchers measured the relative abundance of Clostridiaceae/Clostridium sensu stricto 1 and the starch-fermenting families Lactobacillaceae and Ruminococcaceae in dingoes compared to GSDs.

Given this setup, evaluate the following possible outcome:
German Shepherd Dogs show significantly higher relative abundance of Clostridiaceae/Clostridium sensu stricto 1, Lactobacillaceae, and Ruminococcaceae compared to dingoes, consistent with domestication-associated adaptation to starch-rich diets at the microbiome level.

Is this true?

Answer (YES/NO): NO